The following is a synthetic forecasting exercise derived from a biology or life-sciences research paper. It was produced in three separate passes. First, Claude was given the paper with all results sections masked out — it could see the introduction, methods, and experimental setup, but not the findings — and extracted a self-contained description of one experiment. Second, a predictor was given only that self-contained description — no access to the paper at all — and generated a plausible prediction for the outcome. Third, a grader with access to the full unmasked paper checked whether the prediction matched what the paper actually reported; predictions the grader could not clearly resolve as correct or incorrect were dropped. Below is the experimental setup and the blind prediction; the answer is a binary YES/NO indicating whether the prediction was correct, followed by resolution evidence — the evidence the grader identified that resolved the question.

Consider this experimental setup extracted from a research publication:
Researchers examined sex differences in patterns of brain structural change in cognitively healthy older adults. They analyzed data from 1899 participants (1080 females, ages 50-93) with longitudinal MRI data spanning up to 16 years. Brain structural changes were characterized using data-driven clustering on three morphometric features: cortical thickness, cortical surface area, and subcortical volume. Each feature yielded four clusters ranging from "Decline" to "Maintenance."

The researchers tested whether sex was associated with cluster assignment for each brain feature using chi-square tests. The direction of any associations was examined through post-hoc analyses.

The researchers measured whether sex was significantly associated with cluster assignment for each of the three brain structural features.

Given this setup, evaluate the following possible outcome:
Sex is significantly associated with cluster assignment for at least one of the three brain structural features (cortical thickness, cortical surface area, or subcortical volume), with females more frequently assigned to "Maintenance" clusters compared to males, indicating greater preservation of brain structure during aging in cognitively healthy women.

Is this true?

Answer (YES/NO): YES